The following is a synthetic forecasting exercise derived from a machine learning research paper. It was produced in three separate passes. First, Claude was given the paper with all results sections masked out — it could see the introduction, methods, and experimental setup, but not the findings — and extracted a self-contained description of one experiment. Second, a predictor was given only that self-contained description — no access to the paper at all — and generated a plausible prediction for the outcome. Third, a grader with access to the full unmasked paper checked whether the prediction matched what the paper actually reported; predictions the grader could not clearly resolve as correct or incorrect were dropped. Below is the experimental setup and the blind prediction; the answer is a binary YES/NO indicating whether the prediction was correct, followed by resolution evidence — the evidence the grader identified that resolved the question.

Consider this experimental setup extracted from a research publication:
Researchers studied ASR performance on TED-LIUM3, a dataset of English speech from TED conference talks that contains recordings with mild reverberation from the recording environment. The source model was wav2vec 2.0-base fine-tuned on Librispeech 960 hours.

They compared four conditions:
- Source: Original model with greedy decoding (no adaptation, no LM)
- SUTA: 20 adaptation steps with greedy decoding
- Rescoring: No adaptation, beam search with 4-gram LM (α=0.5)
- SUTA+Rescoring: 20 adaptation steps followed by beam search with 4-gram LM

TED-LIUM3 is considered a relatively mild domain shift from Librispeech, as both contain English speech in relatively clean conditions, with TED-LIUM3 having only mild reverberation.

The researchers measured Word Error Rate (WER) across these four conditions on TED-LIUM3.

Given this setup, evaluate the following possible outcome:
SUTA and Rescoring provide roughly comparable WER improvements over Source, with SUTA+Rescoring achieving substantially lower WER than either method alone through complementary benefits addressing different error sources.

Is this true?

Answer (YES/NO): NO